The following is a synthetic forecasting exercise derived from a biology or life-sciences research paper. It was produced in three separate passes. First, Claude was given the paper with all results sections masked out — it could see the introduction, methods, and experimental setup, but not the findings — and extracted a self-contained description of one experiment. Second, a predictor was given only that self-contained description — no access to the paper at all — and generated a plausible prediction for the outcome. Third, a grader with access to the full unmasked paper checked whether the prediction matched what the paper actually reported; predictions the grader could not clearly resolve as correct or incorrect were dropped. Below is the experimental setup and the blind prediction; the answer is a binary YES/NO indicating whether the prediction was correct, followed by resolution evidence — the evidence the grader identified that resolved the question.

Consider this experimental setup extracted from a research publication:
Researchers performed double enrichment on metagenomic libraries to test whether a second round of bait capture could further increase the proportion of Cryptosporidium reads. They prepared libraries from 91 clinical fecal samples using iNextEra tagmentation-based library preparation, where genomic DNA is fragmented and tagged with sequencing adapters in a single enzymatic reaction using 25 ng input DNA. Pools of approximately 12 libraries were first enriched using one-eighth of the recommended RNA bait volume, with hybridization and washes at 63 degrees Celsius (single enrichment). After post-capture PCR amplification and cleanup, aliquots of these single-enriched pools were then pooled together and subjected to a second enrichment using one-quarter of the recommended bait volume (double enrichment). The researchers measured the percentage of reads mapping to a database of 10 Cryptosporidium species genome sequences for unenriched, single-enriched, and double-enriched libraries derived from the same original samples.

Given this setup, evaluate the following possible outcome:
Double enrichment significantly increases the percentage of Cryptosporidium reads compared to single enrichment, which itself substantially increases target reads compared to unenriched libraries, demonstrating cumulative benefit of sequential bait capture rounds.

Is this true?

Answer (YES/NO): YES